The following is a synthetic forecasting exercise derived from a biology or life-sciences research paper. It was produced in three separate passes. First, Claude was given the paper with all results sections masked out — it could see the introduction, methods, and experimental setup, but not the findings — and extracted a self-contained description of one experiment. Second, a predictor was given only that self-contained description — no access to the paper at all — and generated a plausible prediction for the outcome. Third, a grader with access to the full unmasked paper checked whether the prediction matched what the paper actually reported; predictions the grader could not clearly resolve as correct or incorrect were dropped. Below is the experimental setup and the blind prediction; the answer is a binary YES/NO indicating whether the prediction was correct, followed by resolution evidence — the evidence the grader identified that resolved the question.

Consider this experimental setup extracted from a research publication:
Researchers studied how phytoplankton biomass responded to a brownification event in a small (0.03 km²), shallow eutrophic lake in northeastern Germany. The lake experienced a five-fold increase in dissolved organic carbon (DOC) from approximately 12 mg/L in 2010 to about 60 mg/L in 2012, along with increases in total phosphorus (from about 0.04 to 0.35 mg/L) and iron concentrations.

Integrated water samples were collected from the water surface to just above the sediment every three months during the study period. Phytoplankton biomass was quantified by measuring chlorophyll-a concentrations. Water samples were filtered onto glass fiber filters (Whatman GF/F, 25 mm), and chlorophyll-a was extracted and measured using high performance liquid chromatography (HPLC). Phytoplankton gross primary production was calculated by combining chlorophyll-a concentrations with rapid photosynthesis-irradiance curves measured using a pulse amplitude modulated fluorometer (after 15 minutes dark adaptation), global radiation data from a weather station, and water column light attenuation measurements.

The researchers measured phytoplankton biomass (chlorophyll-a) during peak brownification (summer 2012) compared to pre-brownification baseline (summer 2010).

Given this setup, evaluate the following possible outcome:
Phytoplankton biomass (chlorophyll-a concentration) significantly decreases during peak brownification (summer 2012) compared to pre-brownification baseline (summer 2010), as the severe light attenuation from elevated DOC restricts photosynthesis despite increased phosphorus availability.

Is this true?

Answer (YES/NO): NO